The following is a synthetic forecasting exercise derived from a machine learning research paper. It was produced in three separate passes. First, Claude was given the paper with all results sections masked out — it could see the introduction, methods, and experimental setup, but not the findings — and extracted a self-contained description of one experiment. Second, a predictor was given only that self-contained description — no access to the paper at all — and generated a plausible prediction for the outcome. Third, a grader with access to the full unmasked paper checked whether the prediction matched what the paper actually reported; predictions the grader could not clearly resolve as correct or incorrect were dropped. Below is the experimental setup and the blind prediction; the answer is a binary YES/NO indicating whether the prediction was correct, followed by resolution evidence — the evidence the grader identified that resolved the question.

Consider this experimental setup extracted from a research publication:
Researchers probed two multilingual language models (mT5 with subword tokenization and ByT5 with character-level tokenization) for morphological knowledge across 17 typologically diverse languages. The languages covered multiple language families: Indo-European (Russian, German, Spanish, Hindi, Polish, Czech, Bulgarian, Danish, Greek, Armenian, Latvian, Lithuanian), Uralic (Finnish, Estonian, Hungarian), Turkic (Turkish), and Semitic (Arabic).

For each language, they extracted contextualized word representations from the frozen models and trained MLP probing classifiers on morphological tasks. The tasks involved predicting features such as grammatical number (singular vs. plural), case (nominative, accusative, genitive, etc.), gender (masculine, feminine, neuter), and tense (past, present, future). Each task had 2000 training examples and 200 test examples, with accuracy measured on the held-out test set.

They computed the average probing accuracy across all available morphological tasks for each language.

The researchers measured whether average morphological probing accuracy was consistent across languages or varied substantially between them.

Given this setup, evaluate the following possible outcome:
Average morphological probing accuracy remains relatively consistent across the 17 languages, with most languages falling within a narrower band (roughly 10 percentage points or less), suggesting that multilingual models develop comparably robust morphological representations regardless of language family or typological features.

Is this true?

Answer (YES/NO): NO